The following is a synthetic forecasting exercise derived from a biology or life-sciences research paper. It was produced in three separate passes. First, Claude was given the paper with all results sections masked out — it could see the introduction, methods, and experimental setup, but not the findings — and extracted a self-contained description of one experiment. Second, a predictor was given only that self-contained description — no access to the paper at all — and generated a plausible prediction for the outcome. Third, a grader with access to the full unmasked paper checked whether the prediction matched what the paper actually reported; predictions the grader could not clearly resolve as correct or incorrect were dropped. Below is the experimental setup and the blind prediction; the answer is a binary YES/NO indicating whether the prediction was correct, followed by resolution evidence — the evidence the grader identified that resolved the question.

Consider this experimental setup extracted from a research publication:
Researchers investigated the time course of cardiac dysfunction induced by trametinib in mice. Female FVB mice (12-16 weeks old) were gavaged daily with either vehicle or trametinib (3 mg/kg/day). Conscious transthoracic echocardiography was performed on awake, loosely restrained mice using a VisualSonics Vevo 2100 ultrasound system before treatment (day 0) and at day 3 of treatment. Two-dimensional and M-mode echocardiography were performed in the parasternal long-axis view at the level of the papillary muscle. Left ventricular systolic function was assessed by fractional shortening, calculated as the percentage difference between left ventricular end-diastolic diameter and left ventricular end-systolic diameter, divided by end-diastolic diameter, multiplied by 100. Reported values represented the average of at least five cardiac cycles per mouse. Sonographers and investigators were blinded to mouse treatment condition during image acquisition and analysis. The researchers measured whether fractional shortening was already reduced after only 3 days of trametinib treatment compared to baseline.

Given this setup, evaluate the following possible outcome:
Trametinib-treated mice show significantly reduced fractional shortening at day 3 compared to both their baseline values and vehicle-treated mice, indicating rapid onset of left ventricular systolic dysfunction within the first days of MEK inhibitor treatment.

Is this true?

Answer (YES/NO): YES